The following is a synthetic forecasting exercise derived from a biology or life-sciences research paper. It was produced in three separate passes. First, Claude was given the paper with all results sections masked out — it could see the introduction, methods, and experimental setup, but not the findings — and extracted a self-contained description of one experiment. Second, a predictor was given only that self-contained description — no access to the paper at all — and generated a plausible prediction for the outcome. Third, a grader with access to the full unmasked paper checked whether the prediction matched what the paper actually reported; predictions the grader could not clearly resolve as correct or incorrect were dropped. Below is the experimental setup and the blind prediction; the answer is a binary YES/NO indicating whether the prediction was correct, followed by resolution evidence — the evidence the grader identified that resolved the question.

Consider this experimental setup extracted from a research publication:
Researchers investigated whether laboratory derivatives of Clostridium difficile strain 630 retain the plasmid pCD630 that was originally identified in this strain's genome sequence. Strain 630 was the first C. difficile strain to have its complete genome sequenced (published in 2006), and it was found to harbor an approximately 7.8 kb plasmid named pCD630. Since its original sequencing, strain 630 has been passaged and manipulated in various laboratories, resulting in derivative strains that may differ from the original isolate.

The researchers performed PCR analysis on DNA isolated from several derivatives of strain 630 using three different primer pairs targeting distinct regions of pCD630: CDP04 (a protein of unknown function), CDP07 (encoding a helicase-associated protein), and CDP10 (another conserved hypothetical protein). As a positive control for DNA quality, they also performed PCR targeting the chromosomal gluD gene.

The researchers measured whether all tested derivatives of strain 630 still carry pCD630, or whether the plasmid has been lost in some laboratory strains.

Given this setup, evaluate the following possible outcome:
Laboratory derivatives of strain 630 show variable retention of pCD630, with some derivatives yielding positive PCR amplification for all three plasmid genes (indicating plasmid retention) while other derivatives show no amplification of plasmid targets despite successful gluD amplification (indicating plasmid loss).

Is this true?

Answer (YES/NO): YES